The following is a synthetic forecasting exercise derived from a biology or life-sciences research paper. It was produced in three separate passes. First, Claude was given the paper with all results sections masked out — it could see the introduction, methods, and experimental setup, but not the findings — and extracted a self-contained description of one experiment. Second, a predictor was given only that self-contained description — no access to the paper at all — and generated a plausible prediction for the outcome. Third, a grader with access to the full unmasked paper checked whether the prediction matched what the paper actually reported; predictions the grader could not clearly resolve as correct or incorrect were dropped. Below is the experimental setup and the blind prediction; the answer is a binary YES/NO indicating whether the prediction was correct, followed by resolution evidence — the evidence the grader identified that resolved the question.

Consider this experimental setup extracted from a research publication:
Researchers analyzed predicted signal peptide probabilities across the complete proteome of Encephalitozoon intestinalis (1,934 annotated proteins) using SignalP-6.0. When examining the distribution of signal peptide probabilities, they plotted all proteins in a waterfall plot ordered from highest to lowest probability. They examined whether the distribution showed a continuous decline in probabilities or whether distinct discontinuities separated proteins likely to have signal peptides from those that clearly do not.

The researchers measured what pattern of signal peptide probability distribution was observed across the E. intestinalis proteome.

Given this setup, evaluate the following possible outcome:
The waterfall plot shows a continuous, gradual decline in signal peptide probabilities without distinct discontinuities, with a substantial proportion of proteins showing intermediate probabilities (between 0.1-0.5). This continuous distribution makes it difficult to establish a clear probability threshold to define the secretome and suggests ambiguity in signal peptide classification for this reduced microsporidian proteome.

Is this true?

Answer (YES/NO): NO